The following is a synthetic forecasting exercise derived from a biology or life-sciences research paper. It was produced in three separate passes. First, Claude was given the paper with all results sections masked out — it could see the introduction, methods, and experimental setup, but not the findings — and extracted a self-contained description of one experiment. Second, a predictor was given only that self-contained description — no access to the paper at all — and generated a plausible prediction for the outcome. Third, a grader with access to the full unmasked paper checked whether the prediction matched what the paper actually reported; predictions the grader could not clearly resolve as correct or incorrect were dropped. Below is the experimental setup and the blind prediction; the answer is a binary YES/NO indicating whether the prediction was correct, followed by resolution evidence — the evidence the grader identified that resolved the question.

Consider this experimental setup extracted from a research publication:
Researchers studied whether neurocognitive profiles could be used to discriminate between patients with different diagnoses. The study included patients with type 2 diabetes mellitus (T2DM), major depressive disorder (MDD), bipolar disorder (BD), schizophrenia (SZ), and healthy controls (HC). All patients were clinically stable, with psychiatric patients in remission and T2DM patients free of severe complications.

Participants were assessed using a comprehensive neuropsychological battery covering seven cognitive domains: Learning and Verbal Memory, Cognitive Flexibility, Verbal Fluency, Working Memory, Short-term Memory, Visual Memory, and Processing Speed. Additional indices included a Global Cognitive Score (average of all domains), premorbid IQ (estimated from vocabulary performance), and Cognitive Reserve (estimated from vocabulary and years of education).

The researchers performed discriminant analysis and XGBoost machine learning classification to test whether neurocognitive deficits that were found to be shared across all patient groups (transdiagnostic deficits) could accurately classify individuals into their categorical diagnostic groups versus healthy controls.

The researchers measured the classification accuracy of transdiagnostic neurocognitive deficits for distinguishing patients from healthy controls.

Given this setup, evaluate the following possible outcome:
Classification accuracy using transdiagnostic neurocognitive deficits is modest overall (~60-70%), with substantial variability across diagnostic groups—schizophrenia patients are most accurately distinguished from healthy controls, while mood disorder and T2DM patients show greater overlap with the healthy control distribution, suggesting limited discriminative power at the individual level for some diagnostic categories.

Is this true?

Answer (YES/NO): NO